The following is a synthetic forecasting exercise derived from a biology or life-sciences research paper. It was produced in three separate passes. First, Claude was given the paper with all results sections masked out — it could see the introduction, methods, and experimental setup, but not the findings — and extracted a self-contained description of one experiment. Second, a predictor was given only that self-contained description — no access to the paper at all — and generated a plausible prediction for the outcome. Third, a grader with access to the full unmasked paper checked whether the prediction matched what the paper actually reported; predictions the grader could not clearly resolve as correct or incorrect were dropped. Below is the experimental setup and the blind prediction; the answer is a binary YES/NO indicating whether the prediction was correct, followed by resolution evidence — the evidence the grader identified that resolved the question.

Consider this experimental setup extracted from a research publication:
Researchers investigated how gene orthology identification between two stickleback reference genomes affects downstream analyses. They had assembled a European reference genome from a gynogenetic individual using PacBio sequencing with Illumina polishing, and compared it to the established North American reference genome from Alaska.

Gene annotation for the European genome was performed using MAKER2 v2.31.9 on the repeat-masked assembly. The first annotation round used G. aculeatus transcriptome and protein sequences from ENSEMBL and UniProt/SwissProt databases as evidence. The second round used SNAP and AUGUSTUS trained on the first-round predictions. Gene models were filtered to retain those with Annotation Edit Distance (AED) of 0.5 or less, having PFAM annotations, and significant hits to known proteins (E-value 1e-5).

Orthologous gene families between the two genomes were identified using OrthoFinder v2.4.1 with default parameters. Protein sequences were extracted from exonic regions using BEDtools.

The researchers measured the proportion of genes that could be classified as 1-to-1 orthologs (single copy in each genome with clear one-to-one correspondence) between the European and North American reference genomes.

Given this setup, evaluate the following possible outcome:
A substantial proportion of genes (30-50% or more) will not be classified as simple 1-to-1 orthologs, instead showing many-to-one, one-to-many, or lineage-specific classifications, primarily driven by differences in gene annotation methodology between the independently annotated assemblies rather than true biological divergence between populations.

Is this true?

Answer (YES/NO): YES